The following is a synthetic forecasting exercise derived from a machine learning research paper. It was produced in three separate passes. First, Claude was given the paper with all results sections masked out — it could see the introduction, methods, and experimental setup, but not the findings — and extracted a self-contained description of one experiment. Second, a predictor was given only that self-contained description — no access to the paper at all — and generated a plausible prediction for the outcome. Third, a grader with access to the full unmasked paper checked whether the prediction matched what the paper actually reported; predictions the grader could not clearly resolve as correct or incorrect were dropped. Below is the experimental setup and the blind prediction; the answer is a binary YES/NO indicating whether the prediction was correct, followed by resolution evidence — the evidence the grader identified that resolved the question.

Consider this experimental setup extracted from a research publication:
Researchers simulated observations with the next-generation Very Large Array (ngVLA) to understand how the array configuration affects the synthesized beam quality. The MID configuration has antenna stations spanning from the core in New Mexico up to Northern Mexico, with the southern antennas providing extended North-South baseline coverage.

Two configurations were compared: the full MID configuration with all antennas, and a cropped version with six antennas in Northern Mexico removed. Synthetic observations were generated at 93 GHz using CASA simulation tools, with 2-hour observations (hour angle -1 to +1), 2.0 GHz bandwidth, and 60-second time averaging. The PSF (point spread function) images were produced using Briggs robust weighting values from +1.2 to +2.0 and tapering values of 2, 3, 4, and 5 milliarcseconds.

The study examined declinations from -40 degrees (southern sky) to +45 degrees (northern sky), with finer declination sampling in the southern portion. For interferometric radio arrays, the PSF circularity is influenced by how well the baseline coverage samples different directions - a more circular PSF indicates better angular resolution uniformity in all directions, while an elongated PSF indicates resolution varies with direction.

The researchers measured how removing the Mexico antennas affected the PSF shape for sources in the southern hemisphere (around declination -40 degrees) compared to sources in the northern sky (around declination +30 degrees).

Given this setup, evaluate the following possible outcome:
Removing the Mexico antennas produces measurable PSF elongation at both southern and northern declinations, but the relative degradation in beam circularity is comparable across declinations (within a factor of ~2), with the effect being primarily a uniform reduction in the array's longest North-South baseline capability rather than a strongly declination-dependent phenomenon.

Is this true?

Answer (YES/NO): NO